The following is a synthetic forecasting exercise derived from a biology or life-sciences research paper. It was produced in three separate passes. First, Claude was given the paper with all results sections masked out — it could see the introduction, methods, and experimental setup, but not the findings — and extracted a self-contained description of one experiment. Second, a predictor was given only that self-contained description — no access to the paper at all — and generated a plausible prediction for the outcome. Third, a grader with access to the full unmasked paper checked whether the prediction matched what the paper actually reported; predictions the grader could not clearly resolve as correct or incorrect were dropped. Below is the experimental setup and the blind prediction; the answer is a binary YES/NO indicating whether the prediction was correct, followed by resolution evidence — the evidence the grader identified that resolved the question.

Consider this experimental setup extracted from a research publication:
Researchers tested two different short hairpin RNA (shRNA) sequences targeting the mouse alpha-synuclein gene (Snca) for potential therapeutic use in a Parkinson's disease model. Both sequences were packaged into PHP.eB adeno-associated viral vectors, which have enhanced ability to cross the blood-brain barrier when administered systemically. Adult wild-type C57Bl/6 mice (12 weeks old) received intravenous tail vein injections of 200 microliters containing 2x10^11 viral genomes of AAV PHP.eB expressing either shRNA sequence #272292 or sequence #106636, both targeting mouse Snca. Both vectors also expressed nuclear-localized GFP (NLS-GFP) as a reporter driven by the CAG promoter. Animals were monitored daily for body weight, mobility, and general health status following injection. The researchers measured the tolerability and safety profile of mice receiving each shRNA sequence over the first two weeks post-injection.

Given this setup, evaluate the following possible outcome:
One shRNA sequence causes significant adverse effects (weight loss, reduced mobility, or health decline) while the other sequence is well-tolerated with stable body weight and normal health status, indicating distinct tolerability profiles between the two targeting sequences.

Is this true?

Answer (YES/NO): YES